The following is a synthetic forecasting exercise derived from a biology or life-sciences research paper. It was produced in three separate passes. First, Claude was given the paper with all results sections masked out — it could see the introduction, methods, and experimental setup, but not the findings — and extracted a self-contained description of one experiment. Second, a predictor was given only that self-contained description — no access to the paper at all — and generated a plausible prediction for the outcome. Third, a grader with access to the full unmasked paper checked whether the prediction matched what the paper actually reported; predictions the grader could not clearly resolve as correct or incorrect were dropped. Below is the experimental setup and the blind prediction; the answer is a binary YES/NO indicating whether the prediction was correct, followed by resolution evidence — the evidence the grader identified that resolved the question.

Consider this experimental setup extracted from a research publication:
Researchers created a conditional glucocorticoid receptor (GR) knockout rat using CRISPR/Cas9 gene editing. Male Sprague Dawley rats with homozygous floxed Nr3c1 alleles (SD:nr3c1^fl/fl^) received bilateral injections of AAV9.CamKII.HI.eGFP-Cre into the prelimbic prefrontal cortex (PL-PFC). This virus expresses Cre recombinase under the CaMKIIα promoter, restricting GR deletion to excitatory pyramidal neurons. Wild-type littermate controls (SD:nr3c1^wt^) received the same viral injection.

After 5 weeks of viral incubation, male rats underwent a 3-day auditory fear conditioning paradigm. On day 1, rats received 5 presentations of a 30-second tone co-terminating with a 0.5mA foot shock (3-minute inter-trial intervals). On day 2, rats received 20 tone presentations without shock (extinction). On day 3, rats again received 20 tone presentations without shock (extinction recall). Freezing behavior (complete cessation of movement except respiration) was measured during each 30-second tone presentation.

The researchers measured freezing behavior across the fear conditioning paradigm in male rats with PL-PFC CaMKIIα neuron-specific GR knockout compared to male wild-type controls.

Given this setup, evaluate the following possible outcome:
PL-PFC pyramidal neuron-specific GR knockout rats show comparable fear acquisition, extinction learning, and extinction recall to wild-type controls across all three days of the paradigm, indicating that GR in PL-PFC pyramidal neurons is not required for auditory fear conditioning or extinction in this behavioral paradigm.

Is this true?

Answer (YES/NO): YES